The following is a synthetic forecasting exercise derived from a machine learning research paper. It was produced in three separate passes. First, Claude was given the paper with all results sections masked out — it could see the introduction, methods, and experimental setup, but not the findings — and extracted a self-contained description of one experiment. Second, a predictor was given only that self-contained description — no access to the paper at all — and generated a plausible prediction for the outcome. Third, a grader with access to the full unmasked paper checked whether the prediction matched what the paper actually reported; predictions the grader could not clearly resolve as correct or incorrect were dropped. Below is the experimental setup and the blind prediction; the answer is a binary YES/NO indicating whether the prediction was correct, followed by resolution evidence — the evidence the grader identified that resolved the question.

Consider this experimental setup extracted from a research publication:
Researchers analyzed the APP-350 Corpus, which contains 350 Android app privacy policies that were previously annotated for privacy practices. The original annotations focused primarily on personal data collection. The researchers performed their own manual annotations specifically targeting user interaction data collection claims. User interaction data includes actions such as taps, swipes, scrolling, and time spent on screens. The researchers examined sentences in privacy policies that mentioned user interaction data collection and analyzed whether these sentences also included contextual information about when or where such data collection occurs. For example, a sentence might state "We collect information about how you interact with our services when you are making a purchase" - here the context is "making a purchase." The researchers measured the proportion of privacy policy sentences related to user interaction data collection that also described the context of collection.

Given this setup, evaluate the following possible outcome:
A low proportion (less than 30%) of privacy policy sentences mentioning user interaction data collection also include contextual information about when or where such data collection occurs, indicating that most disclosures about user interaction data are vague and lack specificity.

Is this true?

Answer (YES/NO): NO